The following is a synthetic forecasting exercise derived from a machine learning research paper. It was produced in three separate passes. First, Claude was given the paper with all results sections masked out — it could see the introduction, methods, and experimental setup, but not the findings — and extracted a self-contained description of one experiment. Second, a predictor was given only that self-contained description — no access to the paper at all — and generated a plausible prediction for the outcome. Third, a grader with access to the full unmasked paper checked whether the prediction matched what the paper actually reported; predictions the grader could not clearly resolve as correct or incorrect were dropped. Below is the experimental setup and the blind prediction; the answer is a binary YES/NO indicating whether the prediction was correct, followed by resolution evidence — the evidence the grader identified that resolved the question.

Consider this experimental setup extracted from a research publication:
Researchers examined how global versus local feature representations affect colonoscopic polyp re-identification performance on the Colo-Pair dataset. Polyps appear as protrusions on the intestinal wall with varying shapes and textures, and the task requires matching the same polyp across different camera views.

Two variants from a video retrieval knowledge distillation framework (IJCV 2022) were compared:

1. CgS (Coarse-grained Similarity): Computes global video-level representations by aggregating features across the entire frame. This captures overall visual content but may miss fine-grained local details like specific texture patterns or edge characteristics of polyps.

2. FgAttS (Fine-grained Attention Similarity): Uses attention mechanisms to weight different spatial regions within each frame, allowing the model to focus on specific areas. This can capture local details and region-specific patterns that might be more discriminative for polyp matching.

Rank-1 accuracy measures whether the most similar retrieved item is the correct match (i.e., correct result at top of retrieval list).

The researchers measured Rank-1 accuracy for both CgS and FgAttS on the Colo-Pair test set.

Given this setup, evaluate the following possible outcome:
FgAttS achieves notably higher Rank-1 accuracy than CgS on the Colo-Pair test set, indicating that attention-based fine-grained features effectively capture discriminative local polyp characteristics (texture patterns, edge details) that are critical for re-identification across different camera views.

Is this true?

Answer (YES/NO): NO